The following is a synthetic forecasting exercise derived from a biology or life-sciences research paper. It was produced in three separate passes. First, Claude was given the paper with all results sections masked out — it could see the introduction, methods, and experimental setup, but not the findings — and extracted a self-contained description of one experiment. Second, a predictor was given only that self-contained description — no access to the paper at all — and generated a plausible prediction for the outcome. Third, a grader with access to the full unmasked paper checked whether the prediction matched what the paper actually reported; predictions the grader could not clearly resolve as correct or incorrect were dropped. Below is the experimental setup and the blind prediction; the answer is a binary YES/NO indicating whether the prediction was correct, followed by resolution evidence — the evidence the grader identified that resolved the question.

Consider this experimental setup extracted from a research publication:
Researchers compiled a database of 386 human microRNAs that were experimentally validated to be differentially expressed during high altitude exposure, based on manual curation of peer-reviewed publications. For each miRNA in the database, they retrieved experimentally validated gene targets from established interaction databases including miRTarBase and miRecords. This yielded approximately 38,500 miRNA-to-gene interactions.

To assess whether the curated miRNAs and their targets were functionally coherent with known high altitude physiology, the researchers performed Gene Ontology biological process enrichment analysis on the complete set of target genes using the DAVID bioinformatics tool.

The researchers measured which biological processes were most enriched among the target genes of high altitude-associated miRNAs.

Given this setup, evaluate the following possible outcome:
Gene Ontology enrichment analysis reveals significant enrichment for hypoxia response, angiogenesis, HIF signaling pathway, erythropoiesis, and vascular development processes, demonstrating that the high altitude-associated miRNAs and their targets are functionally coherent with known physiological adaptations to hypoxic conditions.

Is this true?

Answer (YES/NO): NO